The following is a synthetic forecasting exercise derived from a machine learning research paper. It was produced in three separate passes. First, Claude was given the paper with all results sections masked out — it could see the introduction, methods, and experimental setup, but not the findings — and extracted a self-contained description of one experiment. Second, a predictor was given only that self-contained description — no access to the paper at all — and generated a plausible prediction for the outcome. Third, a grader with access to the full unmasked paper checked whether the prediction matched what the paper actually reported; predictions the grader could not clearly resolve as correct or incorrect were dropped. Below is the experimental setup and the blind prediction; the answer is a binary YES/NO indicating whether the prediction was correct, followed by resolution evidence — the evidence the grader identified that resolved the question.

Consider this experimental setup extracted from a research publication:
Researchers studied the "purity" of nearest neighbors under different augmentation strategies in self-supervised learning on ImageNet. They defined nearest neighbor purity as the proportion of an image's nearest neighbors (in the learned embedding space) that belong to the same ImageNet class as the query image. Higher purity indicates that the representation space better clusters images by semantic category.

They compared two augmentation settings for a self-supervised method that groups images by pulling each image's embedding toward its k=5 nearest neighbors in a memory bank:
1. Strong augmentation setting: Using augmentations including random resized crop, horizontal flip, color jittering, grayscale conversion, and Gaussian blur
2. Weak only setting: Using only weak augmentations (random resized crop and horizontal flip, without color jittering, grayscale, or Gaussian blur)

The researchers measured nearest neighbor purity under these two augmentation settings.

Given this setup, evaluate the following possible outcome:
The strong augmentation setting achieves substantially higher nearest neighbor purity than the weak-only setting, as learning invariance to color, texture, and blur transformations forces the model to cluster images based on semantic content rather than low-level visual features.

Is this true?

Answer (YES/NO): NO